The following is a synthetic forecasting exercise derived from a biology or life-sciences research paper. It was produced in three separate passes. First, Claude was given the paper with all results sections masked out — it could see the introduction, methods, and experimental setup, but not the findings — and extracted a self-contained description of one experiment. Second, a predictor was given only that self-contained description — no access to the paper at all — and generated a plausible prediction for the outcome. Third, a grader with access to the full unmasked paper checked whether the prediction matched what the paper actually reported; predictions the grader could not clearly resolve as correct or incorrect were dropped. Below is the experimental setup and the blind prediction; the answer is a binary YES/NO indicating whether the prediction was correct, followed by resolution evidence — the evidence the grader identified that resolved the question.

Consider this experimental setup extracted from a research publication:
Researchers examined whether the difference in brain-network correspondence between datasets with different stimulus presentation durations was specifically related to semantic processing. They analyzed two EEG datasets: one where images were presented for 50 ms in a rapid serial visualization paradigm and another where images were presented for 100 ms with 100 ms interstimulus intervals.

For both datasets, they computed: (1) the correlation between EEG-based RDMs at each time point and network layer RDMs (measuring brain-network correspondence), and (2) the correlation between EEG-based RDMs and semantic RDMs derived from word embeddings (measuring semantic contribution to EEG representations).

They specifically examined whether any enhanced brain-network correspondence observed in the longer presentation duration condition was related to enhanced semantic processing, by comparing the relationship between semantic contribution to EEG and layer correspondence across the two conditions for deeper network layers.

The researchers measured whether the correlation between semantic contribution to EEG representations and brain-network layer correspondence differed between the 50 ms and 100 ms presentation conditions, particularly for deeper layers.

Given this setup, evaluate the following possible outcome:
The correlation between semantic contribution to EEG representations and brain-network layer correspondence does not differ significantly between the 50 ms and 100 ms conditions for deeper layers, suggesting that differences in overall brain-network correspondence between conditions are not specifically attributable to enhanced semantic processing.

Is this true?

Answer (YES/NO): NO